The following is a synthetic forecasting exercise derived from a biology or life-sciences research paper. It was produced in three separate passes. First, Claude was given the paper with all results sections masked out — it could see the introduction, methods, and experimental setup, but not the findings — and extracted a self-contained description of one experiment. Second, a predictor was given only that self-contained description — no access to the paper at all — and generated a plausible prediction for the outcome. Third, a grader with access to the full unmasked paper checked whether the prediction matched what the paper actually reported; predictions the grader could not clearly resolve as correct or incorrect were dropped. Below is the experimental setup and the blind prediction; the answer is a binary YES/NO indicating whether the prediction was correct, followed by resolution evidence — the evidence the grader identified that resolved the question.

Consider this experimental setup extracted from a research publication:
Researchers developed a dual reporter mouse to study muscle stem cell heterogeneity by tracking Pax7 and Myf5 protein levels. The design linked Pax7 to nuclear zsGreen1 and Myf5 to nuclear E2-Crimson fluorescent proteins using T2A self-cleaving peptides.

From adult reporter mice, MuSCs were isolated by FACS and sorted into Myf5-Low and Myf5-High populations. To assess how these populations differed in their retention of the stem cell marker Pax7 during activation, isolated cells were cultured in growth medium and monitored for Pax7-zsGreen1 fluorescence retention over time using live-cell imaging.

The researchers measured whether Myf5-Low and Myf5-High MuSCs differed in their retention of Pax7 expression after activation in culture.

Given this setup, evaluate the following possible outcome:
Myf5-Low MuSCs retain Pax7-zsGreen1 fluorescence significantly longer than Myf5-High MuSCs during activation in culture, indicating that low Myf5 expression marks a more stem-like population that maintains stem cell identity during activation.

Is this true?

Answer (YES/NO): YES